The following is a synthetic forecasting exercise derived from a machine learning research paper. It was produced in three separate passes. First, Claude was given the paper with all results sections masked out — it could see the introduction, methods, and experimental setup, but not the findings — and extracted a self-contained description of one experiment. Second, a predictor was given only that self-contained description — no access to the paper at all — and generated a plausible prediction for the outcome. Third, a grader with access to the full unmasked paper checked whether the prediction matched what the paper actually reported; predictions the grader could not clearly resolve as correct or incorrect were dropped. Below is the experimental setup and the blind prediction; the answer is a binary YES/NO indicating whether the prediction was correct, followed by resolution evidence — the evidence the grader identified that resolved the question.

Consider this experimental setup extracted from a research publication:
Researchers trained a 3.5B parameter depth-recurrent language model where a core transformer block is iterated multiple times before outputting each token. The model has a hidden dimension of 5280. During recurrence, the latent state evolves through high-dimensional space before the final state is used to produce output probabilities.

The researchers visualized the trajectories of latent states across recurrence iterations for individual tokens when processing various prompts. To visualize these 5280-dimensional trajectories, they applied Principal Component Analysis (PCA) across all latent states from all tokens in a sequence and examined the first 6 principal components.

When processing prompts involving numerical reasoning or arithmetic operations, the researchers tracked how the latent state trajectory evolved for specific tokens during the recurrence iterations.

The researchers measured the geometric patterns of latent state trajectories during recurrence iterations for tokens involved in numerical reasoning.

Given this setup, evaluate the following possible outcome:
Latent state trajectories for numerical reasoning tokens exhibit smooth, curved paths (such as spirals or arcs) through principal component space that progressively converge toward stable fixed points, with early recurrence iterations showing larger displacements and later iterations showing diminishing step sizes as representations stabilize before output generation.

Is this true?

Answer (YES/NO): NO